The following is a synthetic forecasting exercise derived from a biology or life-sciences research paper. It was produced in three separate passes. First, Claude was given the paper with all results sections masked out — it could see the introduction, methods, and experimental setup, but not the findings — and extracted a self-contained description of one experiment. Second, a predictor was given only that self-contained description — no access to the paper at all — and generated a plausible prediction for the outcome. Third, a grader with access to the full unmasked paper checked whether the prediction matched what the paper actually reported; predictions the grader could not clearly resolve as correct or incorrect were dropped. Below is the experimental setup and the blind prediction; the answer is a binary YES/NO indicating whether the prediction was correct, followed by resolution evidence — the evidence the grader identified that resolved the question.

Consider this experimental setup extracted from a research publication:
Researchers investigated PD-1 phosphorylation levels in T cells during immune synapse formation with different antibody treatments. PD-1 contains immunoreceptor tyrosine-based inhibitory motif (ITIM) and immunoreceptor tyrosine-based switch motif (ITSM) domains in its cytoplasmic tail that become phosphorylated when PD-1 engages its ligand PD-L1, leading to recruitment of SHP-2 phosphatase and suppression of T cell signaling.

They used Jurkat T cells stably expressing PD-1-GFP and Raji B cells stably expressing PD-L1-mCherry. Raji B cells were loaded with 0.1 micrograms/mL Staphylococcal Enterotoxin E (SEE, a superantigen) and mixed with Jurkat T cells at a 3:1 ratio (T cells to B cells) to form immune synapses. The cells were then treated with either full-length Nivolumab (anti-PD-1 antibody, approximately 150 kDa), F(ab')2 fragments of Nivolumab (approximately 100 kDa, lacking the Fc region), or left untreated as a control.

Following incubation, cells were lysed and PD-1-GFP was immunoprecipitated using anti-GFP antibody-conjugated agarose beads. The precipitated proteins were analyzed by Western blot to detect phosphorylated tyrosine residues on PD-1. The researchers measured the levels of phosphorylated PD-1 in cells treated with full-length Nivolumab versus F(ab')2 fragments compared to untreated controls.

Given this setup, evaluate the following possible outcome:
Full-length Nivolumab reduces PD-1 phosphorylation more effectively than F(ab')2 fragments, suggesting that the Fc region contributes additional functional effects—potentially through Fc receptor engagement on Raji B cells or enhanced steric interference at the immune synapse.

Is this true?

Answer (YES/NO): YES